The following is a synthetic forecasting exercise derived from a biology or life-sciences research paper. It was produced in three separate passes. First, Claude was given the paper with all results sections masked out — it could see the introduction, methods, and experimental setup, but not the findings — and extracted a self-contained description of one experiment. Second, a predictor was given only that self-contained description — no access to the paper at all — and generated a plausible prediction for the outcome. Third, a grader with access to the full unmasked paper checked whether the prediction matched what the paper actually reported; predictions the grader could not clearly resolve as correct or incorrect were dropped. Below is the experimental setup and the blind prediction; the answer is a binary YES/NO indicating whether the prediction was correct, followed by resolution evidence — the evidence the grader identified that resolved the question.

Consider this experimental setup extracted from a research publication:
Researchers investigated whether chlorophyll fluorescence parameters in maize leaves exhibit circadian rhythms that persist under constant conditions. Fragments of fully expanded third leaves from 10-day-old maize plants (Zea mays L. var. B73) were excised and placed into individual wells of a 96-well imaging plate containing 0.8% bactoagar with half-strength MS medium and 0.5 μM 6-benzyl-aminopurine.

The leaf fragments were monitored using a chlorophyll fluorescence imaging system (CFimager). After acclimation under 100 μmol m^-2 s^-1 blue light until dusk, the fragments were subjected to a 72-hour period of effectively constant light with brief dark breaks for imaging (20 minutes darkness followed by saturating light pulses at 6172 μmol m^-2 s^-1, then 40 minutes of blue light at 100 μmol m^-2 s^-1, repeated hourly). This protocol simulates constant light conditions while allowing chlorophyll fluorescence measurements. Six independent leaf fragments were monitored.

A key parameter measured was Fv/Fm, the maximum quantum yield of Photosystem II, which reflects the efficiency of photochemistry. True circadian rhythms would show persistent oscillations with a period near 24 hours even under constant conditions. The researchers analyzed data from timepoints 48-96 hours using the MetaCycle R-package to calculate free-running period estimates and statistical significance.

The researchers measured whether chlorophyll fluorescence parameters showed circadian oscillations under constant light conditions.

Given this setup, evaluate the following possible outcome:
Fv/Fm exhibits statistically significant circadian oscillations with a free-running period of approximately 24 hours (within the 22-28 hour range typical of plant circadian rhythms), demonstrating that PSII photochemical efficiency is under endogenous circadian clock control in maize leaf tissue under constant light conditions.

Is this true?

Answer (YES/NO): YES